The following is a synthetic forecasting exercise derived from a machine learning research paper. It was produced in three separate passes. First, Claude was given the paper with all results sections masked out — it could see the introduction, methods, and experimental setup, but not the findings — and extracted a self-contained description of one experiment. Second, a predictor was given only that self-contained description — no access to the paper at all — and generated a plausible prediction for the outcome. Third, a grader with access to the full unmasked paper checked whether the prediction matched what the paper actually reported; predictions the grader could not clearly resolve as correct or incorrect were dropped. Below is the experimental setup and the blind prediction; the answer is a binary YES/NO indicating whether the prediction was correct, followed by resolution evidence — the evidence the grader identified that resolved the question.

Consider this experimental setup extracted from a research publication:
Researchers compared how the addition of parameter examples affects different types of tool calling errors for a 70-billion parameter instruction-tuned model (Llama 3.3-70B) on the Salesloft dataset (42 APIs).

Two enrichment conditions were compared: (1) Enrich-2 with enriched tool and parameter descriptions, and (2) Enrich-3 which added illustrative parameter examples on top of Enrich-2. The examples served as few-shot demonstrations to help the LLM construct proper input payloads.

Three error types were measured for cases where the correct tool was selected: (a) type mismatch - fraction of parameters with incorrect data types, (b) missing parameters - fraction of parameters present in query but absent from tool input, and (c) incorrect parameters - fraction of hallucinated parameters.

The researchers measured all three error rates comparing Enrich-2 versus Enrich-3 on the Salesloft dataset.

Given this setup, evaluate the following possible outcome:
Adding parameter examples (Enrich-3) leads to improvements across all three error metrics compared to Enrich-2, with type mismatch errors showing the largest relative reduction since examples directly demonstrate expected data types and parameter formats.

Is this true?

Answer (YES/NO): NO